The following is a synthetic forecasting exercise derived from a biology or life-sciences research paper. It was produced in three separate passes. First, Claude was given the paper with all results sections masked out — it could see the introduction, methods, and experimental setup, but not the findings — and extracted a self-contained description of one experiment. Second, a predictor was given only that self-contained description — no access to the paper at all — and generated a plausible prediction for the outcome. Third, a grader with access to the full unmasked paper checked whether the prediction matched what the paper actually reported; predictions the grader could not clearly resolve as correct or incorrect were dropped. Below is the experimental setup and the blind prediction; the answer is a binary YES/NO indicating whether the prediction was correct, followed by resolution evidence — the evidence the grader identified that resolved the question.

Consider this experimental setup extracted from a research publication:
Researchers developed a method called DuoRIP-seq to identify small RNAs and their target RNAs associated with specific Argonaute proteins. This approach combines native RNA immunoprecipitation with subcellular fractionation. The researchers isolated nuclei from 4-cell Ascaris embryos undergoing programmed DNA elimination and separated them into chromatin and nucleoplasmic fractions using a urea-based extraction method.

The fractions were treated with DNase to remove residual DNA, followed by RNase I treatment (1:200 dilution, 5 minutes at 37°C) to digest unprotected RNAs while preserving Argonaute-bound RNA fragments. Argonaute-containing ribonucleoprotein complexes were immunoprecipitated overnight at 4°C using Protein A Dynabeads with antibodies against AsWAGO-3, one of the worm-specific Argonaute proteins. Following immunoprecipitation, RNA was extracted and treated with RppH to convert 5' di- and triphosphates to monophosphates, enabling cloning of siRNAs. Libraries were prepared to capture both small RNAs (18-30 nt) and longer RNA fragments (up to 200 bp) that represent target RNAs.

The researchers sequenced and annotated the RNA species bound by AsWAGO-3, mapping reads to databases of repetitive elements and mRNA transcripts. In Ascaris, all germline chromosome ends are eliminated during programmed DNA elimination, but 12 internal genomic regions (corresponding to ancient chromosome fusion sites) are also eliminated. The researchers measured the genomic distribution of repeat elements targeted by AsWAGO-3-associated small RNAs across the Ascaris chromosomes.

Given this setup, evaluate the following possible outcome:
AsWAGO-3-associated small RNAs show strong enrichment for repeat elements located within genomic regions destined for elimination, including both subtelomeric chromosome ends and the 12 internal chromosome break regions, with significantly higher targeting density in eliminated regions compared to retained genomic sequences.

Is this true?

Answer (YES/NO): NO